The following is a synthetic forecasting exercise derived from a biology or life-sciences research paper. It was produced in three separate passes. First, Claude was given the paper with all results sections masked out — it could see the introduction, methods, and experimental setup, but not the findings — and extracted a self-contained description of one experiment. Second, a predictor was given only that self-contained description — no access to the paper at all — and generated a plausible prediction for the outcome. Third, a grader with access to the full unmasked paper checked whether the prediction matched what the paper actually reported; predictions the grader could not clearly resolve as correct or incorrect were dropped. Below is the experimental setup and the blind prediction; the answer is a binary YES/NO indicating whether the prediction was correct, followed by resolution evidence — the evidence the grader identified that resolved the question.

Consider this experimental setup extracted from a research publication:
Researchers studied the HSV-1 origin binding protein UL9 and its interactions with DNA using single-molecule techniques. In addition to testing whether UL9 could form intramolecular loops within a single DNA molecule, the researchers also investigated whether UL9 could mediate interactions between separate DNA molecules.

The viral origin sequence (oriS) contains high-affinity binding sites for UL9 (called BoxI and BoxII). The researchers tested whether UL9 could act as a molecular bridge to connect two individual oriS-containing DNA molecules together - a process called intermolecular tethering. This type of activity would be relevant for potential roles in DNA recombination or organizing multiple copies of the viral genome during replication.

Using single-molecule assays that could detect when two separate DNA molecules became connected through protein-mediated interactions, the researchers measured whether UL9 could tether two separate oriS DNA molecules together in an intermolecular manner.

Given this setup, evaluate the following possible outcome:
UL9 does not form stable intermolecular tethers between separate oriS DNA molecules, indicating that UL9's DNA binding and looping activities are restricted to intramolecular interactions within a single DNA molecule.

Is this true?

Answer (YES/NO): NO